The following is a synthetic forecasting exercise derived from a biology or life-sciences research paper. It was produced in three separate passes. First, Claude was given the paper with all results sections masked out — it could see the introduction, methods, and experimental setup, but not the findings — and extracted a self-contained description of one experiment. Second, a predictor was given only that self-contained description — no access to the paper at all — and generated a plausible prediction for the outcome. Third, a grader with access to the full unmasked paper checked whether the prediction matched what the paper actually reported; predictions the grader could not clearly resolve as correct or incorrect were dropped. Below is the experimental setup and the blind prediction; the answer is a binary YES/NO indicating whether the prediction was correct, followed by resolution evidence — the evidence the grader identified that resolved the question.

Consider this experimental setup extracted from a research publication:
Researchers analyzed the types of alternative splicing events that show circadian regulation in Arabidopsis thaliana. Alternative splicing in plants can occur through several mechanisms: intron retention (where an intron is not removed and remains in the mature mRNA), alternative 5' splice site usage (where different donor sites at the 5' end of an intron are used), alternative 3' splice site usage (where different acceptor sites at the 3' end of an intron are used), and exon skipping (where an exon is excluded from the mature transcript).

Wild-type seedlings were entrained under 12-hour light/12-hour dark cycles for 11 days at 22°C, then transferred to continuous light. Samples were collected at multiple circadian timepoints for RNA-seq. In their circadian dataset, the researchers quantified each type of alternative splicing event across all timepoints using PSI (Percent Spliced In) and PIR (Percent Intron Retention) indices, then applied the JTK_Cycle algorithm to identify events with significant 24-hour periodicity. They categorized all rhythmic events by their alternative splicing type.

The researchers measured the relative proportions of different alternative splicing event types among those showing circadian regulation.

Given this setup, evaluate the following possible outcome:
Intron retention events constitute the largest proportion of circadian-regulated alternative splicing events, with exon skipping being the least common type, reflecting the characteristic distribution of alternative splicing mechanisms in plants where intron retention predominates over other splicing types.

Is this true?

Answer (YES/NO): YES